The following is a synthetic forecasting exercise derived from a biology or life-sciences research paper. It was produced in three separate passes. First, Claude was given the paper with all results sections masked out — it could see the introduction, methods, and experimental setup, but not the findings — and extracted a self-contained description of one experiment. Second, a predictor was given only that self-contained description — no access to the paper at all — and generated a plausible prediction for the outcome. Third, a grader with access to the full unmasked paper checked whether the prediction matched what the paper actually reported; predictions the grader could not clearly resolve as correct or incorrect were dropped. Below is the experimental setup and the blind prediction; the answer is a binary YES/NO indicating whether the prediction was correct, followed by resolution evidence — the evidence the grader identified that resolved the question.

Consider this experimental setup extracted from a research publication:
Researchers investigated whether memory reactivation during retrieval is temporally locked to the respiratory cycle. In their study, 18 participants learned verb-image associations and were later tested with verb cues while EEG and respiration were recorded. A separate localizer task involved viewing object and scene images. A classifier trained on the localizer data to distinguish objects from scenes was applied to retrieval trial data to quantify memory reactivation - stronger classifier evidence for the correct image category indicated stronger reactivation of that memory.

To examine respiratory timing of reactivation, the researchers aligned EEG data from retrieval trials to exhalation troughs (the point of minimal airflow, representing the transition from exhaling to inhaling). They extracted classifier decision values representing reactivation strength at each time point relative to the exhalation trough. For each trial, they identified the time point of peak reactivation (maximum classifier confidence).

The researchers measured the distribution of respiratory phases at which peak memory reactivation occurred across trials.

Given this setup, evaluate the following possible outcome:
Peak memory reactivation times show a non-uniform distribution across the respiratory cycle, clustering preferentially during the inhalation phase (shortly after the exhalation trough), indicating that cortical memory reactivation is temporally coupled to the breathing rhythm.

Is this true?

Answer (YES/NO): NO